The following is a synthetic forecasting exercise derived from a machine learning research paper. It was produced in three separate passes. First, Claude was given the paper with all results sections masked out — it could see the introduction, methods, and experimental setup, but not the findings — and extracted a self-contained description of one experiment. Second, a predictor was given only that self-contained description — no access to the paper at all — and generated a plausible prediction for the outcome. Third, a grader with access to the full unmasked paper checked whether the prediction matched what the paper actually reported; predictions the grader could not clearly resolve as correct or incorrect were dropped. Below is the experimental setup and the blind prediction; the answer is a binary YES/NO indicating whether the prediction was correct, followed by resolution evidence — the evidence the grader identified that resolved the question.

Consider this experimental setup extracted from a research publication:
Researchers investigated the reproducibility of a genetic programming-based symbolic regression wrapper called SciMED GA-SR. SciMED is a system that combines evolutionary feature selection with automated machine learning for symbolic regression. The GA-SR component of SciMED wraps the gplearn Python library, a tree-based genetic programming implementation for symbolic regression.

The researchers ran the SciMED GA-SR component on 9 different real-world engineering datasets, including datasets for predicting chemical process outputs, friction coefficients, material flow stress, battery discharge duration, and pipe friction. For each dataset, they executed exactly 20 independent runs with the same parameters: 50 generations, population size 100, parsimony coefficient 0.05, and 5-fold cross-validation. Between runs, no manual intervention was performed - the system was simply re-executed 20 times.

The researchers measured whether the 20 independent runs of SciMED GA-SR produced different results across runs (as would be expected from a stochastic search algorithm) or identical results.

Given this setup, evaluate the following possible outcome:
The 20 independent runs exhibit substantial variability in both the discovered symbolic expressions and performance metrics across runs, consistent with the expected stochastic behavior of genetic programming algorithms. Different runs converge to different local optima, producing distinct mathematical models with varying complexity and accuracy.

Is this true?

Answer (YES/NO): NO